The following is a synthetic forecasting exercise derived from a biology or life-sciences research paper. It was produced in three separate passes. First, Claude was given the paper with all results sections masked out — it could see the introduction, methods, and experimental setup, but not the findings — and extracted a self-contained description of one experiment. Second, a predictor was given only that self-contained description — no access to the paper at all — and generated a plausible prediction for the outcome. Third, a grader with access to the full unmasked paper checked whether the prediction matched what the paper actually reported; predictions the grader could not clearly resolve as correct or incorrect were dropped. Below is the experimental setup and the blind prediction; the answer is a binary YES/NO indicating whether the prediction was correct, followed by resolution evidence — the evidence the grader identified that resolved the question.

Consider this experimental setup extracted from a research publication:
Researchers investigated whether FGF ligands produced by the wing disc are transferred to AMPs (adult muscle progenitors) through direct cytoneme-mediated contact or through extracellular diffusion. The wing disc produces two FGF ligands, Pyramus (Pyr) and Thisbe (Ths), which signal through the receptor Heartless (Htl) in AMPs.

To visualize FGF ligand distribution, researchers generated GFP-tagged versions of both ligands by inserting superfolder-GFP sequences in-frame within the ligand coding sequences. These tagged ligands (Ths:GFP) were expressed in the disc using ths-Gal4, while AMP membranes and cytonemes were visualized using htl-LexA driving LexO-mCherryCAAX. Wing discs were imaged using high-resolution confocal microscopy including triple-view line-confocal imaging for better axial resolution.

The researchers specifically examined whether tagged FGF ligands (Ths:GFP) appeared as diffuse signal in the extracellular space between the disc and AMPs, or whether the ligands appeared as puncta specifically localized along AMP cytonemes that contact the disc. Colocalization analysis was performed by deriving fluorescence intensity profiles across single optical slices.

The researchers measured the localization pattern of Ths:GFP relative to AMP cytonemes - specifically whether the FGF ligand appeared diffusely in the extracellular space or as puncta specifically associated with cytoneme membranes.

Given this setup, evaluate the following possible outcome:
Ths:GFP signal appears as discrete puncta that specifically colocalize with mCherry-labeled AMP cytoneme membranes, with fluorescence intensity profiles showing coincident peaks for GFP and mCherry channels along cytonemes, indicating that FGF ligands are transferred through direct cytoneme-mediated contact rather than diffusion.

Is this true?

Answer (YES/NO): YES